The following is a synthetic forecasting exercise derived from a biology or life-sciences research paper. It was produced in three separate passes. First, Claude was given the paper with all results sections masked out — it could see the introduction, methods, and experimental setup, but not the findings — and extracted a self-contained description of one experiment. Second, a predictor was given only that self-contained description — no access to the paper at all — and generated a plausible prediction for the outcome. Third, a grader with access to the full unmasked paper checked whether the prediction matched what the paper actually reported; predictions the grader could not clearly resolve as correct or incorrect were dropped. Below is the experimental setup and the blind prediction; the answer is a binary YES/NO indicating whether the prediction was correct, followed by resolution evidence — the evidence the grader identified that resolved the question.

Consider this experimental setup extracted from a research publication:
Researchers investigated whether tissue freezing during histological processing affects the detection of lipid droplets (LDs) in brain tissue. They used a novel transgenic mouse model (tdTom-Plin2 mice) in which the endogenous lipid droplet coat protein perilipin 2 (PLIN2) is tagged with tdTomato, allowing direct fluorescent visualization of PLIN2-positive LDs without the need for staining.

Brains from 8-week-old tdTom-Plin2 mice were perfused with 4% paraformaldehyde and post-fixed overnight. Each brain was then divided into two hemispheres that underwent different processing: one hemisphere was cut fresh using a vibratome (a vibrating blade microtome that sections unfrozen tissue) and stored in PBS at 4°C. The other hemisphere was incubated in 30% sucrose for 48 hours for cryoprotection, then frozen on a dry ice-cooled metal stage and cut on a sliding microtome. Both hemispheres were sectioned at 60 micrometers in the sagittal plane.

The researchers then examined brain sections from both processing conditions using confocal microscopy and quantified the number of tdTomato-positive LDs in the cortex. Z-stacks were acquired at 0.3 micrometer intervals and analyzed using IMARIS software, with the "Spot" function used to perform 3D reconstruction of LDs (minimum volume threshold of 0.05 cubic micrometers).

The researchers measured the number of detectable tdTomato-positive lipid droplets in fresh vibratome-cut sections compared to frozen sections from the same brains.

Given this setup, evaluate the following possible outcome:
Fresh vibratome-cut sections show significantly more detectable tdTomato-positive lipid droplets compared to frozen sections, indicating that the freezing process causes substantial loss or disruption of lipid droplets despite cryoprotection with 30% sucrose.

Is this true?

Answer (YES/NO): NO